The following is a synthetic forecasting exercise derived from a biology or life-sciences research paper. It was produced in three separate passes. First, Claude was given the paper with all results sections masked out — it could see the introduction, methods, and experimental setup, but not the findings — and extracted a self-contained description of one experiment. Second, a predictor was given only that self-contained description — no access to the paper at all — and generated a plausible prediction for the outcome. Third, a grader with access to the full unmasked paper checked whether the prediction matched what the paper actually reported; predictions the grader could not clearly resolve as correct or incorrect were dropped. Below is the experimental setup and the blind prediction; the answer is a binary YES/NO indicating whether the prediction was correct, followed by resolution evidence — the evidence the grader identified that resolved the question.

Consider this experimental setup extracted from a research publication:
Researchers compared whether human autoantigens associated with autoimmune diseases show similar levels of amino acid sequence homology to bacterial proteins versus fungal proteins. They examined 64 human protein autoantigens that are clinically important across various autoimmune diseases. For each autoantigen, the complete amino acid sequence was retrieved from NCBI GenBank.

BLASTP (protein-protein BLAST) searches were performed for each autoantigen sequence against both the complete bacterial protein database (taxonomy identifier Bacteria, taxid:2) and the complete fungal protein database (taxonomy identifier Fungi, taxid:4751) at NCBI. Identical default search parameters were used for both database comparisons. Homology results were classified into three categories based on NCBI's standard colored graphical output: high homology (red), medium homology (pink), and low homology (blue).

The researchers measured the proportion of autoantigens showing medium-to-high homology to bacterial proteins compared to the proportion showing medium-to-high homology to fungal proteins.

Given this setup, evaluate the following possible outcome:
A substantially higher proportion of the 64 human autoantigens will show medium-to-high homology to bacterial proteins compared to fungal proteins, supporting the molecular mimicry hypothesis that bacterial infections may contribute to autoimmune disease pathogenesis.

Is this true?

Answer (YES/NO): NO